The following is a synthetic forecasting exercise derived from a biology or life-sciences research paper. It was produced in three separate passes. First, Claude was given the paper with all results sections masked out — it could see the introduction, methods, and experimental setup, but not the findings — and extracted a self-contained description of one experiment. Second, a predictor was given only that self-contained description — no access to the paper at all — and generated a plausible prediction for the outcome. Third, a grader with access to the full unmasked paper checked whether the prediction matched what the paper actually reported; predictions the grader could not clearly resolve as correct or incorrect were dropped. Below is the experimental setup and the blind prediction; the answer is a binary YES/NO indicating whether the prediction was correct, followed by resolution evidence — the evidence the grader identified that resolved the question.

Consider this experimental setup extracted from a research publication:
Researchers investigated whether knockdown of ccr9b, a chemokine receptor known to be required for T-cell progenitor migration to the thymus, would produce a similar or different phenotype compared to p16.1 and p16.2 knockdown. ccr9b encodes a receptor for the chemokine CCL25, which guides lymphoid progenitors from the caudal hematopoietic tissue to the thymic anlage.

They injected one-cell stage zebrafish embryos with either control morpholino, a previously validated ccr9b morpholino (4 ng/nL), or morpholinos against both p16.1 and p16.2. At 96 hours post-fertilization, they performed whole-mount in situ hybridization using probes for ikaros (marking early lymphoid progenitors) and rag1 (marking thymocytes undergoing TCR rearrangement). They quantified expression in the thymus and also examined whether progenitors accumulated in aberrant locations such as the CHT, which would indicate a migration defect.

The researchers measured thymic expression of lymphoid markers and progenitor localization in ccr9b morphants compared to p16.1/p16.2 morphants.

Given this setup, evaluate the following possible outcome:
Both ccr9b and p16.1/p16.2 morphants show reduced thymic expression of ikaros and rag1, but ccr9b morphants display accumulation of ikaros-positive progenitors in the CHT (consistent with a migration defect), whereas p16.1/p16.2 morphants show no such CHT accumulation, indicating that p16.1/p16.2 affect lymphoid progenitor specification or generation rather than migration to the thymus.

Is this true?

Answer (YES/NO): NO